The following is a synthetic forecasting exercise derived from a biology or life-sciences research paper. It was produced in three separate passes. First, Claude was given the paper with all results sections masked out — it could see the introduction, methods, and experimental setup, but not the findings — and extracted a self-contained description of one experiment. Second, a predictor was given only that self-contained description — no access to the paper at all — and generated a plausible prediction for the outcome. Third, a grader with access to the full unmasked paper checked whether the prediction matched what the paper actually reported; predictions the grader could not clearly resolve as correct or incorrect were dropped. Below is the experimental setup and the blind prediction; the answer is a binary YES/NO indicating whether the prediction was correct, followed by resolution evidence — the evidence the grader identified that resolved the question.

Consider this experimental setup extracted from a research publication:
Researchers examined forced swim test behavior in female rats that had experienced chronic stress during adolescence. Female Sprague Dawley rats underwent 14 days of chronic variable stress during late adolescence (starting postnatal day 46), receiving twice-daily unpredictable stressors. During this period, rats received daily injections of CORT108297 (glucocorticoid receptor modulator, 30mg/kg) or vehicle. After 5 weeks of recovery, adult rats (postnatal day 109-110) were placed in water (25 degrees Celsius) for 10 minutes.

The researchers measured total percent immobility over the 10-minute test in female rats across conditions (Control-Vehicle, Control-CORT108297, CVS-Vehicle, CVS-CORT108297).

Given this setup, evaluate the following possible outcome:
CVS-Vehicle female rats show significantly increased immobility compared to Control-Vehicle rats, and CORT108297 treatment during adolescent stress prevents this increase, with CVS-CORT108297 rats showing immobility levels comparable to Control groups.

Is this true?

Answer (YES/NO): NO